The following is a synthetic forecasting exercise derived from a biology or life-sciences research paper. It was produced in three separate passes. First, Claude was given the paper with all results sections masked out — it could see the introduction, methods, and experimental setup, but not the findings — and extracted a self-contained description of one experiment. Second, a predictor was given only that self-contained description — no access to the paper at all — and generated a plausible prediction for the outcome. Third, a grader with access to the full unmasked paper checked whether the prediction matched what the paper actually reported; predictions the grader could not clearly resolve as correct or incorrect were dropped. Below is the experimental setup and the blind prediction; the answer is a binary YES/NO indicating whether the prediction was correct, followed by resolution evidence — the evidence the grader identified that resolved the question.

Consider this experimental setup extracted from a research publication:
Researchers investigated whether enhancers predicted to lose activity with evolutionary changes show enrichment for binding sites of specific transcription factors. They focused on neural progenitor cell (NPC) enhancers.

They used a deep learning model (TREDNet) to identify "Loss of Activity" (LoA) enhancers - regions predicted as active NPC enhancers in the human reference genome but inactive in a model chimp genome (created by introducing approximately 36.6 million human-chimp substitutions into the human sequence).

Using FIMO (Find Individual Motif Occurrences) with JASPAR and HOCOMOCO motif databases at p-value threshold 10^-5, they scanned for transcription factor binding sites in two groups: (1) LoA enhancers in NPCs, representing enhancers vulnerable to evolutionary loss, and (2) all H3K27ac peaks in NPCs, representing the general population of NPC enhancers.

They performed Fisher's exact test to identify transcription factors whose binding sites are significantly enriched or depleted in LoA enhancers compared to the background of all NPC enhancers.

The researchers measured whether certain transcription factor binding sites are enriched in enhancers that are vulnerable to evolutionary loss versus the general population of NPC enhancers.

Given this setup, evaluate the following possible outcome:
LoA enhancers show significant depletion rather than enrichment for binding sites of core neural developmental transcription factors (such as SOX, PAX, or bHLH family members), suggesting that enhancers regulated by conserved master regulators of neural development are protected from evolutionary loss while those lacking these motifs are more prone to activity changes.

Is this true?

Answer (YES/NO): YES